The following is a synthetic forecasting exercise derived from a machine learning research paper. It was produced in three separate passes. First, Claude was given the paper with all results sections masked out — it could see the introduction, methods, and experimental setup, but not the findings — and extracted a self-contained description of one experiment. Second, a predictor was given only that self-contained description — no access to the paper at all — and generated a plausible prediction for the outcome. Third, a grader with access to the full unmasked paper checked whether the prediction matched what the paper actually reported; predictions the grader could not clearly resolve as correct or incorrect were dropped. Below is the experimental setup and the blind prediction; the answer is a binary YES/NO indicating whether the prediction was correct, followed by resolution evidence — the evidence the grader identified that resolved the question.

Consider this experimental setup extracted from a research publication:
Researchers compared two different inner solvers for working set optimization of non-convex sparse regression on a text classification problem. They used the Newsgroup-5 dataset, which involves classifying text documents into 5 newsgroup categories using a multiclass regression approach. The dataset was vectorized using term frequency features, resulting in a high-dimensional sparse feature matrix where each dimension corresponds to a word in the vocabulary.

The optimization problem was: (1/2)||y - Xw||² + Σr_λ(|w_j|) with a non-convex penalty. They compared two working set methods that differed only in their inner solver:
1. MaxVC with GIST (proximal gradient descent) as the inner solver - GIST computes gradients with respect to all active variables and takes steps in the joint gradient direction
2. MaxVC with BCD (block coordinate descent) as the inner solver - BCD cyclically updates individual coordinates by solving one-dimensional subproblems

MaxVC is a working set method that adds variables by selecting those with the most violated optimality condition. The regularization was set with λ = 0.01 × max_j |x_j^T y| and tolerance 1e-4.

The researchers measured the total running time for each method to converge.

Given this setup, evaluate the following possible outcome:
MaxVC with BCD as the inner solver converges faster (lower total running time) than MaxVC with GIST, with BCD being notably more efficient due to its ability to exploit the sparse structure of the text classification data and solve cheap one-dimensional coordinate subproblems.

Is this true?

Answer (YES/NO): YES